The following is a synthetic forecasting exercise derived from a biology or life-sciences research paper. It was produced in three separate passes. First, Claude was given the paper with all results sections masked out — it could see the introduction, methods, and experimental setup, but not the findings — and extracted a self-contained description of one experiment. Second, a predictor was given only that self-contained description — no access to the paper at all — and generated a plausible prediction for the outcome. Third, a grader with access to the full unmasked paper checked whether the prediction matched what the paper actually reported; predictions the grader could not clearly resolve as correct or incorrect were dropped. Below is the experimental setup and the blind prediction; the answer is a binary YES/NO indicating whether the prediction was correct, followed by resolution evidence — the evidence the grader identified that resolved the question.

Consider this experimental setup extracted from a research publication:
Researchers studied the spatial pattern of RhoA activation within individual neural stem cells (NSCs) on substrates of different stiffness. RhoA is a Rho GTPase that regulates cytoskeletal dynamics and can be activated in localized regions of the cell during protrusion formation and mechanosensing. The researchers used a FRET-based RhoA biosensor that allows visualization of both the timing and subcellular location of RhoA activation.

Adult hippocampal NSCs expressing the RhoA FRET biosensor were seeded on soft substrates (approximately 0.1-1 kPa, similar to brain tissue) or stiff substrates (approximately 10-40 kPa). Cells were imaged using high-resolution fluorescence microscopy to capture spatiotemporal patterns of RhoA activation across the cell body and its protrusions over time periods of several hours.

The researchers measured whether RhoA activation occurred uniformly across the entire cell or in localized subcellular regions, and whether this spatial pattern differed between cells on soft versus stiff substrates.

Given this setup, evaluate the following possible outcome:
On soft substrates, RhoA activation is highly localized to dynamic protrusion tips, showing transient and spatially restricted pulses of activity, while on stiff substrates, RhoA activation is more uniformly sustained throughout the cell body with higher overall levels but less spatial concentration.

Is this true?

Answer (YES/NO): NO